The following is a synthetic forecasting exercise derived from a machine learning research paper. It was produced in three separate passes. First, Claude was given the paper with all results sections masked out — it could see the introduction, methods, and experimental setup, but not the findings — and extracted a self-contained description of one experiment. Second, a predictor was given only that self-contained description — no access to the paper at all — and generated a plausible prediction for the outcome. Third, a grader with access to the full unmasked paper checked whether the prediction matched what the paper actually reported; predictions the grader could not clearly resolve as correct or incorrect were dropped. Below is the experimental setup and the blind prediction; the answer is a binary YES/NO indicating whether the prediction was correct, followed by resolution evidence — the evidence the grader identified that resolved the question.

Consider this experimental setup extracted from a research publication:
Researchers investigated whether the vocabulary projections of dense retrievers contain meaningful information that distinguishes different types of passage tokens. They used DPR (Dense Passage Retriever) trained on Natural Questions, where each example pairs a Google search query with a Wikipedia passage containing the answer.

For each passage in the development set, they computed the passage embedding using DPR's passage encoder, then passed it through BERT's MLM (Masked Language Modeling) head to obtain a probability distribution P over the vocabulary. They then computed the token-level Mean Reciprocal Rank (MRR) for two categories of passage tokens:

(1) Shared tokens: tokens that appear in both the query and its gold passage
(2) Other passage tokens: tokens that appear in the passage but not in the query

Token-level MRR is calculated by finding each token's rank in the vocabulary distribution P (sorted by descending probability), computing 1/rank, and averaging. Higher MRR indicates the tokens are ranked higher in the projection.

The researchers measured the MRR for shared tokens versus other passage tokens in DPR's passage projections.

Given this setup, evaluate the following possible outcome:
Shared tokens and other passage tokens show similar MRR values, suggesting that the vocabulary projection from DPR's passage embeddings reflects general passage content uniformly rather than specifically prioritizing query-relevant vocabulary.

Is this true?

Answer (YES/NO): NO